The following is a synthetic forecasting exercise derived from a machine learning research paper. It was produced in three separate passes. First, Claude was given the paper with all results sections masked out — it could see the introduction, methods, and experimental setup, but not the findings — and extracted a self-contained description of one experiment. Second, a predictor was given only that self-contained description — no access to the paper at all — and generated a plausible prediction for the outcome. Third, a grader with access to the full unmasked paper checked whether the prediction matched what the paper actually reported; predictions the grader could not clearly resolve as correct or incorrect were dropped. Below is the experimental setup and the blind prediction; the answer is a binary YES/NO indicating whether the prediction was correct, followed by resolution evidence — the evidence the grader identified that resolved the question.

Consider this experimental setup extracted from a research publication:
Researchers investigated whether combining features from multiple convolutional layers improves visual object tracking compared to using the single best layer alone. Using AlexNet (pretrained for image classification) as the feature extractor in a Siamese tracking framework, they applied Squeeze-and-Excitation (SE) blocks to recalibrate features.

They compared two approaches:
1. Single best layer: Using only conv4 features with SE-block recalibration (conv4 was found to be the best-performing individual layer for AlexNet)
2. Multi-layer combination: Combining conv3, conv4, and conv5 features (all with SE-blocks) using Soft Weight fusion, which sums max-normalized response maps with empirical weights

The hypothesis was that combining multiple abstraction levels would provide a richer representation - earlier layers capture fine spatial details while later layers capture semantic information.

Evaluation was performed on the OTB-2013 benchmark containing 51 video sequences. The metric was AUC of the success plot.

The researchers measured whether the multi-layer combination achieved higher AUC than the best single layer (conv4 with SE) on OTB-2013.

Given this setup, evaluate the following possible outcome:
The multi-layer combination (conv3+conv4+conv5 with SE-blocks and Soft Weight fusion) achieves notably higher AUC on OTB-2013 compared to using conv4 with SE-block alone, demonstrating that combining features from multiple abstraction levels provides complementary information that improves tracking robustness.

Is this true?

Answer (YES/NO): NO